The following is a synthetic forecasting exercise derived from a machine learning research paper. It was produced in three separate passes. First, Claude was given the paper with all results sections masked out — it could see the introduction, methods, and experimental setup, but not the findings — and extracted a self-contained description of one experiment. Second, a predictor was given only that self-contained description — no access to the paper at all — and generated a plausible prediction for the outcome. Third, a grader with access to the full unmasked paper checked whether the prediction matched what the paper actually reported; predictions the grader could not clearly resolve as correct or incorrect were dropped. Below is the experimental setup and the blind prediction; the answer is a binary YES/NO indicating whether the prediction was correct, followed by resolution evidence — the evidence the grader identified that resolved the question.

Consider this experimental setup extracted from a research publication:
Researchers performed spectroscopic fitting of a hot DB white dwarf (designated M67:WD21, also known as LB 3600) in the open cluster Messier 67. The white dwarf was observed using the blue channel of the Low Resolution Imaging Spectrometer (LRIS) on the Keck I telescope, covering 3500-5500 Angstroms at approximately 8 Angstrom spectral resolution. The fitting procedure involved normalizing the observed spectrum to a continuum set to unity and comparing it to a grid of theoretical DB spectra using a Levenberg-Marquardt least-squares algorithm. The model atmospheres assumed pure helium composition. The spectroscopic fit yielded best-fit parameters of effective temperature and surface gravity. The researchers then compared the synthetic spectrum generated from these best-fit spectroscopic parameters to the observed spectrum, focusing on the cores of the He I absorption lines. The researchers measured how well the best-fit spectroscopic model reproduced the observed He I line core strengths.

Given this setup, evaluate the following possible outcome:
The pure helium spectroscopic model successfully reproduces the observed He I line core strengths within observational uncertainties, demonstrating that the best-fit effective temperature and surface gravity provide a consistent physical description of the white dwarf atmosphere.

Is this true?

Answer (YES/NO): NO